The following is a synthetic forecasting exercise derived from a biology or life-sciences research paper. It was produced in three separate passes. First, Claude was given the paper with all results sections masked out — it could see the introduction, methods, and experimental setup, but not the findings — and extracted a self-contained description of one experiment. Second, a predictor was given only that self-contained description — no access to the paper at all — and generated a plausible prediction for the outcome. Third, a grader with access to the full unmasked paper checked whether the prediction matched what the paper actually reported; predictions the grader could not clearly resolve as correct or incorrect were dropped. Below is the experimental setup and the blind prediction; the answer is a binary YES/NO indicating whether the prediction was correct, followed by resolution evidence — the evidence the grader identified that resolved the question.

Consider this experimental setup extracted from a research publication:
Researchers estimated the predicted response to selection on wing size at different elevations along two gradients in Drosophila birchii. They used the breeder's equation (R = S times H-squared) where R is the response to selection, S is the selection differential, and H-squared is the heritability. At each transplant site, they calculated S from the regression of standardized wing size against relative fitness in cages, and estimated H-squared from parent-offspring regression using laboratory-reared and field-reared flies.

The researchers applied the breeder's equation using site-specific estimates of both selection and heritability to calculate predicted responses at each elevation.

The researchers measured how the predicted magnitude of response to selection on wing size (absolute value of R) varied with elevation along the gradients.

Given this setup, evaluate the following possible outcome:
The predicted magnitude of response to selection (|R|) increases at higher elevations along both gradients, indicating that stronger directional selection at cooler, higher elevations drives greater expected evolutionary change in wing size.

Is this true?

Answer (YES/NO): NO